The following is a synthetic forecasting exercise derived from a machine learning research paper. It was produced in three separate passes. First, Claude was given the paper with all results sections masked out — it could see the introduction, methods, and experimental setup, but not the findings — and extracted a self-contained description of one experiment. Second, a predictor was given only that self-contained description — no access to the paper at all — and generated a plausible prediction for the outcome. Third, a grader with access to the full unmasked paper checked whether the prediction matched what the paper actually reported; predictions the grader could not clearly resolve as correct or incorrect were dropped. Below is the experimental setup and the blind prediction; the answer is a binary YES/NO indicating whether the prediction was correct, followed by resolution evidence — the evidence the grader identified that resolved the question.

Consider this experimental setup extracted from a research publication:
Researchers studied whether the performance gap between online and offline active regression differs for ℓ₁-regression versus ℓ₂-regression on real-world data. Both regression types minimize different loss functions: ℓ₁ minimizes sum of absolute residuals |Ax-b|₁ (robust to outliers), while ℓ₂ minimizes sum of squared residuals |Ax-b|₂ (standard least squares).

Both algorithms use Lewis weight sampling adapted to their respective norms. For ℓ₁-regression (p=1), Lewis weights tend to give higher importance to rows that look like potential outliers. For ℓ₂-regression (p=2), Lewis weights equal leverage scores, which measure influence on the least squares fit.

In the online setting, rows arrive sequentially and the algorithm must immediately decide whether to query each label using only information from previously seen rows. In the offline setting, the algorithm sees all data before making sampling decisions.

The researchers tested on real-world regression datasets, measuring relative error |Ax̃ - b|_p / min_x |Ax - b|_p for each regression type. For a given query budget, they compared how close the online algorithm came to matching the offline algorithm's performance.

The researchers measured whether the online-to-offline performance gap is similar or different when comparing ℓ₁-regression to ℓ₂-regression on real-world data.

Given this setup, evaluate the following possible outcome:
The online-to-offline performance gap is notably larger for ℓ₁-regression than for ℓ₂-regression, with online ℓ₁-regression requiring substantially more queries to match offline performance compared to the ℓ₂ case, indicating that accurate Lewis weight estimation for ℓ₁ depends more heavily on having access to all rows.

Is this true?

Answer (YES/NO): NO